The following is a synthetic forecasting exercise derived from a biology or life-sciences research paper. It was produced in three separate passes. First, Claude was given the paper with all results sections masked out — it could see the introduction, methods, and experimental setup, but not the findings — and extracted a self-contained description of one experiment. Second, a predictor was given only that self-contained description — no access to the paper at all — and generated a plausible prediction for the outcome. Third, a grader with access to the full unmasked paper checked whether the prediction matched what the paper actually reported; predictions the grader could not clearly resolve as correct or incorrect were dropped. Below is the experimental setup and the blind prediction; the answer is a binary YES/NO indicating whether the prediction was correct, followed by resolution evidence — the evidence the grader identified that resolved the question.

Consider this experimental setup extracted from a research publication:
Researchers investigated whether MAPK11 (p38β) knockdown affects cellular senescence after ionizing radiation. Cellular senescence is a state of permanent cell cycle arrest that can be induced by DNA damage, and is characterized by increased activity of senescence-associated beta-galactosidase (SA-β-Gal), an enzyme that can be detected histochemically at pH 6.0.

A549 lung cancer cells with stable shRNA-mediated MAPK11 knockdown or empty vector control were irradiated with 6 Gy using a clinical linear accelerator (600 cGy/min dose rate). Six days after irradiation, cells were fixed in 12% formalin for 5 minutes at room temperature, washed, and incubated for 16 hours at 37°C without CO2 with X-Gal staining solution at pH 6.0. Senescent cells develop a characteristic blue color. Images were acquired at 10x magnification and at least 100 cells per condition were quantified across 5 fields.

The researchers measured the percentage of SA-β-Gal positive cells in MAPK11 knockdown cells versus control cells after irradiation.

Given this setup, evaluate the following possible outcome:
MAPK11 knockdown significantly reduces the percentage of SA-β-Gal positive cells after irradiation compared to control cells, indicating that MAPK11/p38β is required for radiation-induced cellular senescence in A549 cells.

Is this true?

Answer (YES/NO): NO